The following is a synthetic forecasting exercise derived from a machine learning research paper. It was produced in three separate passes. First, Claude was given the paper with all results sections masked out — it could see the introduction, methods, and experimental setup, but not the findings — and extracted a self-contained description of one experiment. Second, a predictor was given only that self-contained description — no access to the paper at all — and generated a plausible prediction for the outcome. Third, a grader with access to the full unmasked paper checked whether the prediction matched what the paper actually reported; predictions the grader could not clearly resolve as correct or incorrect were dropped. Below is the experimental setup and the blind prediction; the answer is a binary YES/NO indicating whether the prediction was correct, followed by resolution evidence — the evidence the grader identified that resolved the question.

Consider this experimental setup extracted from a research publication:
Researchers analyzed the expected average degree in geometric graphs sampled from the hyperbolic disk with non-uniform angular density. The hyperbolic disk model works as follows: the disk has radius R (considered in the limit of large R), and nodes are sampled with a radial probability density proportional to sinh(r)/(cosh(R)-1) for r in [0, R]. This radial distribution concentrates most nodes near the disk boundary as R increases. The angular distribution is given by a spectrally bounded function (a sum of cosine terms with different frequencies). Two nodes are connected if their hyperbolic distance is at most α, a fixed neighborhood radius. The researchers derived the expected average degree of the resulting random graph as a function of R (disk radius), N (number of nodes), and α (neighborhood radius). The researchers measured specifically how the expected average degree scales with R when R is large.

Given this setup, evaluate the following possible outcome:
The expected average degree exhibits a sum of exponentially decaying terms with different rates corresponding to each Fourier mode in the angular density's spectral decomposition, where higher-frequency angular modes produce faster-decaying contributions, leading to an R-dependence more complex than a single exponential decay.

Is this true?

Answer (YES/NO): NO